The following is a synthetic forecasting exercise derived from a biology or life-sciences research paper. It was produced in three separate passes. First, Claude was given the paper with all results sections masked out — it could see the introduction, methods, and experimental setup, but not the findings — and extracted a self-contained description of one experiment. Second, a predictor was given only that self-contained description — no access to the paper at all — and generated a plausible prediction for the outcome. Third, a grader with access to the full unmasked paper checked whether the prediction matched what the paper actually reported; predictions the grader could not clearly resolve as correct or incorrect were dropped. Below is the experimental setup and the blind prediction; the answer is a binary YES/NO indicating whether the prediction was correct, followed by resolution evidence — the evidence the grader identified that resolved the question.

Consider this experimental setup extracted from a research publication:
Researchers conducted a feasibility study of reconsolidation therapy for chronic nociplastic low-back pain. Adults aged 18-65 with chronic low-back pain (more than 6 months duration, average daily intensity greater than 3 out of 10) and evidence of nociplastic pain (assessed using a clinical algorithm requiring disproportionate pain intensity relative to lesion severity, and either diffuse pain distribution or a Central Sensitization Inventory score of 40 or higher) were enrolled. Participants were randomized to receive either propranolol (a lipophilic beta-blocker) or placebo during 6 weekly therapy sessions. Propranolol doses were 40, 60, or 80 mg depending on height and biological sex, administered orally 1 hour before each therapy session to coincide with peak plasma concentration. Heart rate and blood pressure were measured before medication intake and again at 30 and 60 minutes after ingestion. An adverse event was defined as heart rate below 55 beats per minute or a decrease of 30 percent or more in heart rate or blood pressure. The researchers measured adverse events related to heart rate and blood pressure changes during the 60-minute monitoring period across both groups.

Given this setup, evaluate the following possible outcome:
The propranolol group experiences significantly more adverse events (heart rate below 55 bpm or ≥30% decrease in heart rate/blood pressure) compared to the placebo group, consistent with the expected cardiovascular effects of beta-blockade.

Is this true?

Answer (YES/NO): YES